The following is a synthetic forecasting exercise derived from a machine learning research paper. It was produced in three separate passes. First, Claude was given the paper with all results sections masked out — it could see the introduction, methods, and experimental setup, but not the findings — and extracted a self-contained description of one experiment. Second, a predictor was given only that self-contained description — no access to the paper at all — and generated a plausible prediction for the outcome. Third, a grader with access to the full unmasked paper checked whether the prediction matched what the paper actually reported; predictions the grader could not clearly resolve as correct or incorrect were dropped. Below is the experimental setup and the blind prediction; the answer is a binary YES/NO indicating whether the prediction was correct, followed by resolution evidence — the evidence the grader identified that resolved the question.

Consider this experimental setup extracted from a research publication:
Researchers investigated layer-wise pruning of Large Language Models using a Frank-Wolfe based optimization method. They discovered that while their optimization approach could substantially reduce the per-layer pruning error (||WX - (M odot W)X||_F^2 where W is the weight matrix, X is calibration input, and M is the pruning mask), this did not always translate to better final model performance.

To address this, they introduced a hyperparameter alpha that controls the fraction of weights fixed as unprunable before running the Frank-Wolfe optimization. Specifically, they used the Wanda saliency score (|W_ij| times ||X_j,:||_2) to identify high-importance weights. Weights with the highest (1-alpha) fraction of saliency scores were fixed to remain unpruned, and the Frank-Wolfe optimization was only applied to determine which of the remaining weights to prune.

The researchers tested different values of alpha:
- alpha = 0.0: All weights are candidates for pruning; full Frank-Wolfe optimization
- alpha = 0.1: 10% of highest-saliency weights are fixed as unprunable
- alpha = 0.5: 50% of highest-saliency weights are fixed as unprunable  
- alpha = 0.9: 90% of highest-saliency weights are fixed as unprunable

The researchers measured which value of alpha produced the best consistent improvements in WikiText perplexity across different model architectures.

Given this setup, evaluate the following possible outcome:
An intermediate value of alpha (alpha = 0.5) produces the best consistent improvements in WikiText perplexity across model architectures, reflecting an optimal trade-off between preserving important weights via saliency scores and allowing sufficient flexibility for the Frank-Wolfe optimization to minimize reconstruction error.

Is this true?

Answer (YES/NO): NO